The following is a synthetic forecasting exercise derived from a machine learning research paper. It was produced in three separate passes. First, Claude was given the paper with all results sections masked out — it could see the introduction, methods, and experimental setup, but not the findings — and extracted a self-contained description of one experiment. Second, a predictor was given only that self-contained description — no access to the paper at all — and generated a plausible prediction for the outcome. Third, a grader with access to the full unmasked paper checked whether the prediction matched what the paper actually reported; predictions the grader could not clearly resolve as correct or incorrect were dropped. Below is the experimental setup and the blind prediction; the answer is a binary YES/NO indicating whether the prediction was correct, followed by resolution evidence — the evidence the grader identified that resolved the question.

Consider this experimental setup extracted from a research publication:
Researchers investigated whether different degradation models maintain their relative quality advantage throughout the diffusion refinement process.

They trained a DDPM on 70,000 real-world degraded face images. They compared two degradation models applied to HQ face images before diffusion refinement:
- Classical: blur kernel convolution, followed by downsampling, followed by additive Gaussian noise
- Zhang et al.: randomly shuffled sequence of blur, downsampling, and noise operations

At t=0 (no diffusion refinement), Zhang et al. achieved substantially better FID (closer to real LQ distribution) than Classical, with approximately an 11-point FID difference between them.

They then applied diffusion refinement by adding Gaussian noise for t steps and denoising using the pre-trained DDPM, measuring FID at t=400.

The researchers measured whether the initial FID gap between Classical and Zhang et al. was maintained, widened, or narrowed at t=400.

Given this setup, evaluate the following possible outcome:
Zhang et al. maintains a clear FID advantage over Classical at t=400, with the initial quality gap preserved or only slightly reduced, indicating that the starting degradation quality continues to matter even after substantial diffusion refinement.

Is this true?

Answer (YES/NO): NO